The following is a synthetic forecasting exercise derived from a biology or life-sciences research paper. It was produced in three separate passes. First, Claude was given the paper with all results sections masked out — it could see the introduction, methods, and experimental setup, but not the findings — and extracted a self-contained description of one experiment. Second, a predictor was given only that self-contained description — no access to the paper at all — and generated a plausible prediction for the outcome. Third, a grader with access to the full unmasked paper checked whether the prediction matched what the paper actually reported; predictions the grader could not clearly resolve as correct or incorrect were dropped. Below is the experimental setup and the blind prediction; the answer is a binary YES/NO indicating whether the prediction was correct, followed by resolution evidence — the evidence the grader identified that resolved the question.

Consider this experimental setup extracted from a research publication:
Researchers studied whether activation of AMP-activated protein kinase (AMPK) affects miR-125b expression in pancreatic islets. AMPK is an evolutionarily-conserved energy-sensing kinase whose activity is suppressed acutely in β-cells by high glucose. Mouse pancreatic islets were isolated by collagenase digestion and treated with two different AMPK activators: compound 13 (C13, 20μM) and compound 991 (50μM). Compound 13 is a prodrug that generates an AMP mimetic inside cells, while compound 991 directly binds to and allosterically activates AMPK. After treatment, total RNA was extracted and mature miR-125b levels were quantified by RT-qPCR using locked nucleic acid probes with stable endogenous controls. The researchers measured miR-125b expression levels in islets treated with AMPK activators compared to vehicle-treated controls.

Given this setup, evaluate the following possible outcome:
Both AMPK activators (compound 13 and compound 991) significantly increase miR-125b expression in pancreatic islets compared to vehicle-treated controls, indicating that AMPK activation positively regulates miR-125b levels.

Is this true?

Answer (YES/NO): NO